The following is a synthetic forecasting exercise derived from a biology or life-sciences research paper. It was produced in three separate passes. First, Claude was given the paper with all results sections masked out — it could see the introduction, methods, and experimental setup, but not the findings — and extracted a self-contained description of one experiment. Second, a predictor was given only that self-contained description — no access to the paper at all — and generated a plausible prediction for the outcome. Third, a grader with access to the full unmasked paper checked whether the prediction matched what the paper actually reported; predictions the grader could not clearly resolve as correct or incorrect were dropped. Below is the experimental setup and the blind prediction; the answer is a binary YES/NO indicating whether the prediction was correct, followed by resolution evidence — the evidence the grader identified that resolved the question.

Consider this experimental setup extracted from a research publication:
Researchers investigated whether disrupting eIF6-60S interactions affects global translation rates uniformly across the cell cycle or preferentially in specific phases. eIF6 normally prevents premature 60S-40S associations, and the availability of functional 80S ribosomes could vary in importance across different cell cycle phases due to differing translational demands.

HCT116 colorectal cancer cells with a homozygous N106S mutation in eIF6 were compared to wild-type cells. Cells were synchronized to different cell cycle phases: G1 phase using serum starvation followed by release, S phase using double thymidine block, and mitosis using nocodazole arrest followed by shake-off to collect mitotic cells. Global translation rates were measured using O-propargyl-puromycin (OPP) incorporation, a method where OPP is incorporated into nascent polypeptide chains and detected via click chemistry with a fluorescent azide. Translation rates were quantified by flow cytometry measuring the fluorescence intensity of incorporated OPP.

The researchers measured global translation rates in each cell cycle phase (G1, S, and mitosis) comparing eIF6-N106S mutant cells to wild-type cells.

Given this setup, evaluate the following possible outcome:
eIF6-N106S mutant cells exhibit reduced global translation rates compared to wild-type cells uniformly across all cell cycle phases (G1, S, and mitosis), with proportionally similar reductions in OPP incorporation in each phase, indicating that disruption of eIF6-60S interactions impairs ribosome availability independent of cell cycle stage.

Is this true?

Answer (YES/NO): NO